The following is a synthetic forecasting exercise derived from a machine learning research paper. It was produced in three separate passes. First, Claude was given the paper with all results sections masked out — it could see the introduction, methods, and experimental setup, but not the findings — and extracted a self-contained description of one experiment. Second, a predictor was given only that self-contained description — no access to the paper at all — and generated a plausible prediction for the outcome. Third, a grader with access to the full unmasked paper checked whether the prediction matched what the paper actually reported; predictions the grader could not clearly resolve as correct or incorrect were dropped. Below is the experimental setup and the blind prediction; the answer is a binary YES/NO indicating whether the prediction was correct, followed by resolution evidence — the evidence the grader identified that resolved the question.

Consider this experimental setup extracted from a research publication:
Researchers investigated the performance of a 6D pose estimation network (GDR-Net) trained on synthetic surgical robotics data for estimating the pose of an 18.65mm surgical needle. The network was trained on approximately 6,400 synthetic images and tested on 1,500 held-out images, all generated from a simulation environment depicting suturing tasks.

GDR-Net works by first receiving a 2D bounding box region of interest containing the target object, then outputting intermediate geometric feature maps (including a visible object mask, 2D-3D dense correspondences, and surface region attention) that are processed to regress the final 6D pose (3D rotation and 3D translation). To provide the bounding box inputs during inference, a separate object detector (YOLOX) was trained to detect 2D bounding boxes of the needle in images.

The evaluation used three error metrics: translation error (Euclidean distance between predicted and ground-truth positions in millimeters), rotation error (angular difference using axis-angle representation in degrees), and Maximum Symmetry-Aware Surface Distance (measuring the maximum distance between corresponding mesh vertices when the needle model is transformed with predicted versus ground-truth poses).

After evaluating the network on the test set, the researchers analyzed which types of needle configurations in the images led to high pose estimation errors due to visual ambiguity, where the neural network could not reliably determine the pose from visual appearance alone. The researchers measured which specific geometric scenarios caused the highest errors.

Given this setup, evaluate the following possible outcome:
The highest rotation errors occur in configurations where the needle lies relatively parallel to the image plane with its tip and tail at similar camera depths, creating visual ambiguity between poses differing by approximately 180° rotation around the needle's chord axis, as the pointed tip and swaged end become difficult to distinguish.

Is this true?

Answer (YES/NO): NO